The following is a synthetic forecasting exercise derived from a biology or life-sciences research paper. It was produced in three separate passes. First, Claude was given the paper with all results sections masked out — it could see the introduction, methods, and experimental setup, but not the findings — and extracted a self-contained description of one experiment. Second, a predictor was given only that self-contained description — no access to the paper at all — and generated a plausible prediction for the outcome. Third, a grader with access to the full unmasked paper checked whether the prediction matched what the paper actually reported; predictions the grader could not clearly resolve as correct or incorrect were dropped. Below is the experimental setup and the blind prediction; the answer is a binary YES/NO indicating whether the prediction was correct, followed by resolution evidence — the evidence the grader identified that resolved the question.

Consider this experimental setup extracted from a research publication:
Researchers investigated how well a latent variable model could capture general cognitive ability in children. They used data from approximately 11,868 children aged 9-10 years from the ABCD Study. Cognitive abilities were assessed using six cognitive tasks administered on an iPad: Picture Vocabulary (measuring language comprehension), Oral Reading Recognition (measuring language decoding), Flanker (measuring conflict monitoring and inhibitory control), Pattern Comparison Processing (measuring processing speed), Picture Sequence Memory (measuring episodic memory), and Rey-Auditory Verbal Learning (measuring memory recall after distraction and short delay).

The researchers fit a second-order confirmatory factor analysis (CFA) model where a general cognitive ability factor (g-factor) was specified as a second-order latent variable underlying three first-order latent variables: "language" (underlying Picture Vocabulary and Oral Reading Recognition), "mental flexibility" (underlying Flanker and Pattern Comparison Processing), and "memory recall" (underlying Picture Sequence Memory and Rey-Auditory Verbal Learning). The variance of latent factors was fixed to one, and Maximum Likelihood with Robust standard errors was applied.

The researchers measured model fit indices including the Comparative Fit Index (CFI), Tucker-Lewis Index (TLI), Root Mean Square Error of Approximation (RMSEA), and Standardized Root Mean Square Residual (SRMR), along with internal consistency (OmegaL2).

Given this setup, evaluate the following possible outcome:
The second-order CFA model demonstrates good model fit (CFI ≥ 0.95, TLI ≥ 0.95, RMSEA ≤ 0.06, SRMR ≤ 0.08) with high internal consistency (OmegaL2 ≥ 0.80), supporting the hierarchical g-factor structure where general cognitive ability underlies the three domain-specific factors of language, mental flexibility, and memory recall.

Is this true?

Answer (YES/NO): NO